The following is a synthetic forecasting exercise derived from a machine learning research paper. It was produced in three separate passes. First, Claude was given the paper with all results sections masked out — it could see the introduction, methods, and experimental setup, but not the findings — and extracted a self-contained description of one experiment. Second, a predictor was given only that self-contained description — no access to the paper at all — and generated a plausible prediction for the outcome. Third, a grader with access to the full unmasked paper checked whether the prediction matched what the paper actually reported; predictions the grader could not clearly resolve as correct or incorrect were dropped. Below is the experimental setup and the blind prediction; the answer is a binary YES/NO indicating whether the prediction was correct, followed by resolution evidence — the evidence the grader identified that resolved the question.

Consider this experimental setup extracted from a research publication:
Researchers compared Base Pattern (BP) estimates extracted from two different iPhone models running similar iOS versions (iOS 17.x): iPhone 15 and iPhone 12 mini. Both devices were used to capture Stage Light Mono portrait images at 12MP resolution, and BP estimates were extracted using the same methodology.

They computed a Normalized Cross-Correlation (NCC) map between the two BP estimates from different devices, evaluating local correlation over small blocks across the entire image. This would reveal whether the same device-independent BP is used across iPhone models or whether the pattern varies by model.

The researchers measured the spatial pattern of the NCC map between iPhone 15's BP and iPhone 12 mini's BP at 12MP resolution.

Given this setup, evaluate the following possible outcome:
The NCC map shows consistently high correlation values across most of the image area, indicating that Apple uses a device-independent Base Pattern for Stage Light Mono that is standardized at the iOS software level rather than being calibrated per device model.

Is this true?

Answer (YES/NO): NO